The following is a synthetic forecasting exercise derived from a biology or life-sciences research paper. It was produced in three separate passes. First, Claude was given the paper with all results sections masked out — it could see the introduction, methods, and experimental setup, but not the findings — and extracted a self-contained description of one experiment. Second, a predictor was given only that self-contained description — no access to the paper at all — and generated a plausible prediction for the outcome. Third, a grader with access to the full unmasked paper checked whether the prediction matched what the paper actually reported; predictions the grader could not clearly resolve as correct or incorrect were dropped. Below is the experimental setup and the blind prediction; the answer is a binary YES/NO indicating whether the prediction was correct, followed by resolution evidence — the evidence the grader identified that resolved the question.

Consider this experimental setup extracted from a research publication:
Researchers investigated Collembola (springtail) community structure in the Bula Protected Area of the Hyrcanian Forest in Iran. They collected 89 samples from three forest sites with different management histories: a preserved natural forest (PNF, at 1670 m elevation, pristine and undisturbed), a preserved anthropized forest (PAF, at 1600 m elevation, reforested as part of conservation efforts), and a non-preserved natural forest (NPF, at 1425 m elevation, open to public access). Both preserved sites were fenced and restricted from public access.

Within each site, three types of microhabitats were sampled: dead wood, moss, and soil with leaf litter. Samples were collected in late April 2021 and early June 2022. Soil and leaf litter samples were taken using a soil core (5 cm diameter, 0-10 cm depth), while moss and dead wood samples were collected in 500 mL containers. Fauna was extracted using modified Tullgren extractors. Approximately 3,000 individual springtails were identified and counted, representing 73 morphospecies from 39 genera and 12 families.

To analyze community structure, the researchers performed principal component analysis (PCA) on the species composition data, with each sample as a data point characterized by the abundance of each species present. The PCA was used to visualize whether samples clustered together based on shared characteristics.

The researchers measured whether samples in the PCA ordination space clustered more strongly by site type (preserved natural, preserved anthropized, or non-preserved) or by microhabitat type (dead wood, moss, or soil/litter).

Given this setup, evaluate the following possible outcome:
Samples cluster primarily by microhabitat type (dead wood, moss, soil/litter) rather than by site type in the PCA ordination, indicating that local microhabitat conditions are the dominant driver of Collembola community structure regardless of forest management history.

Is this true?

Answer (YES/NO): NO